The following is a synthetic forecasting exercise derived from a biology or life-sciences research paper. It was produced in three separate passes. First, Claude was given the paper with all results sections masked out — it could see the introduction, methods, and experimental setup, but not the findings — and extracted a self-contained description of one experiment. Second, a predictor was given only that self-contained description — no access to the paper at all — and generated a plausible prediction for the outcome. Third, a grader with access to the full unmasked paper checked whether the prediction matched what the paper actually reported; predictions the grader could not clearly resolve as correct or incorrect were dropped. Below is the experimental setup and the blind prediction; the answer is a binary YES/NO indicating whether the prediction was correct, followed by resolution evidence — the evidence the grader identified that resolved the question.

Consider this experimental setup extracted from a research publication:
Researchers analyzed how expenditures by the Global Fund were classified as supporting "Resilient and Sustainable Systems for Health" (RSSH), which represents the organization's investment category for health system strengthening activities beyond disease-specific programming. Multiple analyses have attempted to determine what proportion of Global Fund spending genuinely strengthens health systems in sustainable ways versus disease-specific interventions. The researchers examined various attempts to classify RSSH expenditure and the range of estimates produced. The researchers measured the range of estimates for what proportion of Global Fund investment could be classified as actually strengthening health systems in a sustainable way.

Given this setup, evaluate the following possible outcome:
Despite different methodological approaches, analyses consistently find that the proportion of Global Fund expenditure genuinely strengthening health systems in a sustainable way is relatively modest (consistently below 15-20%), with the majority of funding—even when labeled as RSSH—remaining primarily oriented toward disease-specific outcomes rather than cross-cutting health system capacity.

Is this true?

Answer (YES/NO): NO